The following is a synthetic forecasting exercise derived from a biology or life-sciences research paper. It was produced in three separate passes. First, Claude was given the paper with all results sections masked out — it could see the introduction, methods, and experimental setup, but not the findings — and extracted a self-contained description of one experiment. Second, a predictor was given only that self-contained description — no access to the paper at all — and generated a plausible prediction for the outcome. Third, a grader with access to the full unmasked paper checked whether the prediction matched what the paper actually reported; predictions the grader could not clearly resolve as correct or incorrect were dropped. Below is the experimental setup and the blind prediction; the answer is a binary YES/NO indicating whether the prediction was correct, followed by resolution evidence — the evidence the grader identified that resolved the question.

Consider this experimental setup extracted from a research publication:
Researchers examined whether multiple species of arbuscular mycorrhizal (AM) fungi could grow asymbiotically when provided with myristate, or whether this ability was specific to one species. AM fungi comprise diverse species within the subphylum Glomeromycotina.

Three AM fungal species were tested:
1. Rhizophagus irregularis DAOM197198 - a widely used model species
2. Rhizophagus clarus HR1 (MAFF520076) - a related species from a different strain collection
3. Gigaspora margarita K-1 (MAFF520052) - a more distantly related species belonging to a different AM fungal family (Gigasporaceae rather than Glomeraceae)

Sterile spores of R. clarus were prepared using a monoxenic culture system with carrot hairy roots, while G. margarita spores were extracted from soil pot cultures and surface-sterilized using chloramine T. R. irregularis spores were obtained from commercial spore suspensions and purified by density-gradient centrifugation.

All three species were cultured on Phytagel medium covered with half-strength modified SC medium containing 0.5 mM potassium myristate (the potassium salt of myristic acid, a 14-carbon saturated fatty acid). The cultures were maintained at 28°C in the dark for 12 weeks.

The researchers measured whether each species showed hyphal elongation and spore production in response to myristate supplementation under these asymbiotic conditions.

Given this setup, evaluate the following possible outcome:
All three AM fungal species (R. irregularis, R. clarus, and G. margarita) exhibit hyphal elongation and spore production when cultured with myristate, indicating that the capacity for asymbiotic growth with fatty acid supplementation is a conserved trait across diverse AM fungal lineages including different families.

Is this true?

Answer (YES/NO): NO